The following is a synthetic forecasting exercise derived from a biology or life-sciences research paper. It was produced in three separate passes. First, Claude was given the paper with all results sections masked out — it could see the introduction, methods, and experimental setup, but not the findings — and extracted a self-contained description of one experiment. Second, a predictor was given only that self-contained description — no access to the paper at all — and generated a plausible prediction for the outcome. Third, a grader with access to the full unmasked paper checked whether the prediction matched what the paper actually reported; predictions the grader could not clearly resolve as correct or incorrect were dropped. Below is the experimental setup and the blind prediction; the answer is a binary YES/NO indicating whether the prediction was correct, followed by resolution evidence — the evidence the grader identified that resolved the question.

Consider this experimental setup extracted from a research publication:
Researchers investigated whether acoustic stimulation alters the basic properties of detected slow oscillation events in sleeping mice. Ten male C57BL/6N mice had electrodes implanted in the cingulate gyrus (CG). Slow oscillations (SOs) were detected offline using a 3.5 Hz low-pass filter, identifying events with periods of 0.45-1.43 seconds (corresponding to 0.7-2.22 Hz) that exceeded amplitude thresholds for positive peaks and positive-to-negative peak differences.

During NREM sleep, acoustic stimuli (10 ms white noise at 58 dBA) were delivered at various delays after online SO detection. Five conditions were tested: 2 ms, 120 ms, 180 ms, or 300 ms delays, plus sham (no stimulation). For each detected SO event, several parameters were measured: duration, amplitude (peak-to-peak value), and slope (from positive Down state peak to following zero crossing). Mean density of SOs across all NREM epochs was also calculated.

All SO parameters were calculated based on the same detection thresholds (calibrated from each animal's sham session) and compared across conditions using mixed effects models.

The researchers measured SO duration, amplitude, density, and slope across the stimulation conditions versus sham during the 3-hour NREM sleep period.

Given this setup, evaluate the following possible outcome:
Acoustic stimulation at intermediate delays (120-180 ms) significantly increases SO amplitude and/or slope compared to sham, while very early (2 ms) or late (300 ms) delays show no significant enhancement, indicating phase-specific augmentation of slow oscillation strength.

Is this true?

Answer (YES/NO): NO